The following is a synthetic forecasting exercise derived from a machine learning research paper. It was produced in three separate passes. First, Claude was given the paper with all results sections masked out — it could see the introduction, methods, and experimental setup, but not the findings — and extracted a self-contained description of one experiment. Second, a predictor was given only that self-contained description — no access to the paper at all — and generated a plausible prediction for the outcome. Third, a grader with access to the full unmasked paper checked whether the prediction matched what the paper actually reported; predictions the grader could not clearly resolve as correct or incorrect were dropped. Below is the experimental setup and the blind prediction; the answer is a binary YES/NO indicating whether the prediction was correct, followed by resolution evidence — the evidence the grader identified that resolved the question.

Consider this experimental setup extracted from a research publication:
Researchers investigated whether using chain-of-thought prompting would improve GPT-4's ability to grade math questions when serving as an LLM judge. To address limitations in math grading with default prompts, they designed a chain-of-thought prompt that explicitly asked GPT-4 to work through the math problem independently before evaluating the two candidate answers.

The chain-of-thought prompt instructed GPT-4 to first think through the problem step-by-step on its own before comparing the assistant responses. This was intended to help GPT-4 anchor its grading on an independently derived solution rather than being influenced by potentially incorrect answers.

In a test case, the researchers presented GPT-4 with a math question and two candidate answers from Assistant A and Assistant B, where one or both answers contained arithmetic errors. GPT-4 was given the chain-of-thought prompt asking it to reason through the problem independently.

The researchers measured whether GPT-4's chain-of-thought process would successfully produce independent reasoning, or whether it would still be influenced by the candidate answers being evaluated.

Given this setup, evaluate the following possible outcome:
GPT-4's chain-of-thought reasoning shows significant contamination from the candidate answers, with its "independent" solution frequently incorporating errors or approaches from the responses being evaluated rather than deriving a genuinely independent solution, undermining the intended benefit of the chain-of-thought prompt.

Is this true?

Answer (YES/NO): YES